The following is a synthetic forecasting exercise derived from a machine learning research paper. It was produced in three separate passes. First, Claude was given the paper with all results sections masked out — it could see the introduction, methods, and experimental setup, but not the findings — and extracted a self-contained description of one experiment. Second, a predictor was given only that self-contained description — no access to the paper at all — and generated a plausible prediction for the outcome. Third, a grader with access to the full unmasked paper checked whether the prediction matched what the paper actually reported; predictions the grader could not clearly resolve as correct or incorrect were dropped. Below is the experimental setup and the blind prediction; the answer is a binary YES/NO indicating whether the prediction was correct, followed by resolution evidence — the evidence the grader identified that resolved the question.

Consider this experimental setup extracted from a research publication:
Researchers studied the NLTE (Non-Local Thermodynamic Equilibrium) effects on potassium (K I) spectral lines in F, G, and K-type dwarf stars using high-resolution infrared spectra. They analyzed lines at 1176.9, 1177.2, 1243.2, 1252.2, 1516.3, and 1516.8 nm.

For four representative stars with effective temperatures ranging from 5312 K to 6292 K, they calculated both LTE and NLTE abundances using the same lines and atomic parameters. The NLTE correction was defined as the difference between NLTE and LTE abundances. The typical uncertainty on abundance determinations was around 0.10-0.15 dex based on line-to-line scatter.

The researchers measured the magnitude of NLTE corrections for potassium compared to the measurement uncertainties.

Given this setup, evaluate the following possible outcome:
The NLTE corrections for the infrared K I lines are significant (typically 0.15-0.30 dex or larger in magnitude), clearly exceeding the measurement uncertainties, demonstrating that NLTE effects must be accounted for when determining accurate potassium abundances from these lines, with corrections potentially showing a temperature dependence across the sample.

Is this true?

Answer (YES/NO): NO